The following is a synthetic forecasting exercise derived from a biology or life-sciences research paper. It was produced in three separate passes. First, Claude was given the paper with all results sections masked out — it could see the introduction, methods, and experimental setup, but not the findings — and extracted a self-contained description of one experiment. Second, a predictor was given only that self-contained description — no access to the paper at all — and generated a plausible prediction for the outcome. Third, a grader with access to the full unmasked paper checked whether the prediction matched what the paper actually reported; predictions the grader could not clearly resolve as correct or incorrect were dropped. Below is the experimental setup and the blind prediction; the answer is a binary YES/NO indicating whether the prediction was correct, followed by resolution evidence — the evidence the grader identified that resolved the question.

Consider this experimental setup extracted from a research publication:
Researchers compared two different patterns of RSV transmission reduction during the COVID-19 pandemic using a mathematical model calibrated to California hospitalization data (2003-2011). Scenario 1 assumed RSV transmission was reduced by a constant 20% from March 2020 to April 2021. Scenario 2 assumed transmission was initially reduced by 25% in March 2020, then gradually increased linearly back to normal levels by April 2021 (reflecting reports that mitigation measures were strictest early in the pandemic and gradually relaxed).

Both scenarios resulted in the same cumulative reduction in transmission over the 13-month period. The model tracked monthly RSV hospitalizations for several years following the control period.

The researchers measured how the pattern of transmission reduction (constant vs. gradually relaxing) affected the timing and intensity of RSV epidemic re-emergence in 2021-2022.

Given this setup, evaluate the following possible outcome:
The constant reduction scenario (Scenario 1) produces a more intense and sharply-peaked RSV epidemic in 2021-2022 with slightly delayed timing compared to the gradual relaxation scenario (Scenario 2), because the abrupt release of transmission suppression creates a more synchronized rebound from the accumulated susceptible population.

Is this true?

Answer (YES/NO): NO